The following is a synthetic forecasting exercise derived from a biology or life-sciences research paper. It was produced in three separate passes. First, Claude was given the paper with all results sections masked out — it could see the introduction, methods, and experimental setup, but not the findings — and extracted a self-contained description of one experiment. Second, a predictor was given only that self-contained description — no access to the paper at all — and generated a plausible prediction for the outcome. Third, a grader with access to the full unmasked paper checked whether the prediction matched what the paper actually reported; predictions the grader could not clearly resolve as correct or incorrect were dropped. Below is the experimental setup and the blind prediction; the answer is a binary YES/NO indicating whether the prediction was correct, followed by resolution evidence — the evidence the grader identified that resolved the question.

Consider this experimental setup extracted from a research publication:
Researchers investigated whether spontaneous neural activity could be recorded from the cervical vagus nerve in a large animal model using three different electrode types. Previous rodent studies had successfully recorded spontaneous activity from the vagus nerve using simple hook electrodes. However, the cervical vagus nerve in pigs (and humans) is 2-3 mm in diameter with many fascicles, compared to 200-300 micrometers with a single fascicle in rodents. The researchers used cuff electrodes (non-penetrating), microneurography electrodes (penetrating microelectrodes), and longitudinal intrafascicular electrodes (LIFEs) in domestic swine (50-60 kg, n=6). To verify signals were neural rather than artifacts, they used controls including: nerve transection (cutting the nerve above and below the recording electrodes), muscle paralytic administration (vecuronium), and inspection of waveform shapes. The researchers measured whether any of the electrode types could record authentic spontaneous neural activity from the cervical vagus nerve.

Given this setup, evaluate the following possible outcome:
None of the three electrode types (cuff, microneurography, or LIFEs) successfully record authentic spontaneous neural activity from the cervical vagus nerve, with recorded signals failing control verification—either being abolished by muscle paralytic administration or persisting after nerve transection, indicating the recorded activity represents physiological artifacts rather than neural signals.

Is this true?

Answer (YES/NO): YES